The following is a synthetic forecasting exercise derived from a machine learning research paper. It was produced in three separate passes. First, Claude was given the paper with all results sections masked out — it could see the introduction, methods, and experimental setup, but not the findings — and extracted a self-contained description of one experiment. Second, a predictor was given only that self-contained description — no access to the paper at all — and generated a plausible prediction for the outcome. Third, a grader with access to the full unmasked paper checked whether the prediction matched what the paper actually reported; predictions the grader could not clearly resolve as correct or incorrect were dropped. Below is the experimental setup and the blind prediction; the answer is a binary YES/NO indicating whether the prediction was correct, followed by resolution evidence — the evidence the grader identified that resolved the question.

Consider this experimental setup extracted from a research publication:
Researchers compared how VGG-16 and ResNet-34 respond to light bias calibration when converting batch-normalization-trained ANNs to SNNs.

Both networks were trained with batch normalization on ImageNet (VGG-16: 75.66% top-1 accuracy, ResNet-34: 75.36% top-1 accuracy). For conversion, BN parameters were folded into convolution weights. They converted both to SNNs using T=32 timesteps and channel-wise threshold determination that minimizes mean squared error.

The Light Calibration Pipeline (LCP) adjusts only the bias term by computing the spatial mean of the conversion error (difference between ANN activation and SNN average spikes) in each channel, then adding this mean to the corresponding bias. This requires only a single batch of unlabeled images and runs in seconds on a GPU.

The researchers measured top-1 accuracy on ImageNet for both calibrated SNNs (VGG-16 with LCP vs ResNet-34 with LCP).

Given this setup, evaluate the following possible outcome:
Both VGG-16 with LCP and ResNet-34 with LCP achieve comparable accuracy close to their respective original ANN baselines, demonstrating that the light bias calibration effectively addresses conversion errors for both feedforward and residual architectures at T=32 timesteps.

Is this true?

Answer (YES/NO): NO